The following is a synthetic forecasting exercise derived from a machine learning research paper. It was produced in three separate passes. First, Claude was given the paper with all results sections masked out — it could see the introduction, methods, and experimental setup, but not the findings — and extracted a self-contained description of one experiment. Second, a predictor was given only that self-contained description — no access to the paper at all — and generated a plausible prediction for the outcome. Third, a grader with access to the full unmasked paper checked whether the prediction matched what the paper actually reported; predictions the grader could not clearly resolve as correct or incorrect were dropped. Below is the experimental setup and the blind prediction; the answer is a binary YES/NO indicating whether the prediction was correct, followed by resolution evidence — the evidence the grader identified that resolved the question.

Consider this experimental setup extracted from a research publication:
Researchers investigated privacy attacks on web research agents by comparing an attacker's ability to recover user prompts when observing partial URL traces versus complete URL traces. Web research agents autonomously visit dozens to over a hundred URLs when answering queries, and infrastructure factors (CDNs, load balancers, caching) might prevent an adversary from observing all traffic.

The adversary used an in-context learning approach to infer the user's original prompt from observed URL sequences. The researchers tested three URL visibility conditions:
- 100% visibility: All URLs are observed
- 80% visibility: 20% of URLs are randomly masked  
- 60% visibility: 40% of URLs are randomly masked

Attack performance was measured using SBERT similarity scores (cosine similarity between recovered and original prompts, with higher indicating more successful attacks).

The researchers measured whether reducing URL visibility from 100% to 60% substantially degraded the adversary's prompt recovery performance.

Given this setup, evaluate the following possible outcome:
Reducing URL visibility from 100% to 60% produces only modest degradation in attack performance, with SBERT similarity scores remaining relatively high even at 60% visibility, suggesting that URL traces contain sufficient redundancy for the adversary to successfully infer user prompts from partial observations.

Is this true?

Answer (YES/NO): YES